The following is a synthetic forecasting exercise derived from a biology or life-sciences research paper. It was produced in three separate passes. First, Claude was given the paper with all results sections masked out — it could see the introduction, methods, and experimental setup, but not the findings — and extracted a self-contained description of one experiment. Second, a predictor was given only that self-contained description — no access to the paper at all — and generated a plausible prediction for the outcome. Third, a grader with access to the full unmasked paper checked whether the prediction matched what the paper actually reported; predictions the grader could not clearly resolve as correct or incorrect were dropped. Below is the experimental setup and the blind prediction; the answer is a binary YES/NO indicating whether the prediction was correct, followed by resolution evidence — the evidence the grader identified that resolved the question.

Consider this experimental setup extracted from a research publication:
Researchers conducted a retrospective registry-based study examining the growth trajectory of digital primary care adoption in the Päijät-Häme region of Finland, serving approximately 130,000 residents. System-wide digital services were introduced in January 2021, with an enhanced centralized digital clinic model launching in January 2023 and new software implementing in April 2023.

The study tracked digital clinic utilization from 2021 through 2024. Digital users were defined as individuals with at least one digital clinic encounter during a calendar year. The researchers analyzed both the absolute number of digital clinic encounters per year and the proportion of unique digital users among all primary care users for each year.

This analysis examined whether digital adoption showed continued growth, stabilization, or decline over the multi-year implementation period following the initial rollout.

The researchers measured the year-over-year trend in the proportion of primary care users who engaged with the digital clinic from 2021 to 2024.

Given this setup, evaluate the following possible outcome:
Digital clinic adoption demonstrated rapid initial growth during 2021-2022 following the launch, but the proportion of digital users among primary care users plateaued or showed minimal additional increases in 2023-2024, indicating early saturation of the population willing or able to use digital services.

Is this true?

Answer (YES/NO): NO